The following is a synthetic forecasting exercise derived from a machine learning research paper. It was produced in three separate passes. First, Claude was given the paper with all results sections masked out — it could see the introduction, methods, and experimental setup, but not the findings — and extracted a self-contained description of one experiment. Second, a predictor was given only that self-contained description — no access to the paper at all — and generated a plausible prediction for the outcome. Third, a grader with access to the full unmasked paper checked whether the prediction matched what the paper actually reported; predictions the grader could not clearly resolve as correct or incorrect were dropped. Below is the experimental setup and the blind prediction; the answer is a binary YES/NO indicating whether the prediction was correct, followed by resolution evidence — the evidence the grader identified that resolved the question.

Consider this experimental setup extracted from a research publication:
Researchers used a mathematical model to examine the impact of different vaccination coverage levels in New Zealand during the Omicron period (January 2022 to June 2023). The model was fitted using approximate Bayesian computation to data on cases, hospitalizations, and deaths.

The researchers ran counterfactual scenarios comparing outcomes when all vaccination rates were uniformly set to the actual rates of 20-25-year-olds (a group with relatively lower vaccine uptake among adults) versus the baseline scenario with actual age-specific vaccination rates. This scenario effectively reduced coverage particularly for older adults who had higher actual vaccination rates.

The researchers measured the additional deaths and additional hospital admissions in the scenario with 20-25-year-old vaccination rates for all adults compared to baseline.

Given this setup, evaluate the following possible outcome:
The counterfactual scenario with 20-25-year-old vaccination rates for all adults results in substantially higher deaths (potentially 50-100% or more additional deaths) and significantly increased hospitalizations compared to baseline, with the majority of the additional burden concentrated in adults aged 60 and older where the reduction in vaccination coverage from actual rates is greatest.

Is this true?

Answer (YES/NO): NO